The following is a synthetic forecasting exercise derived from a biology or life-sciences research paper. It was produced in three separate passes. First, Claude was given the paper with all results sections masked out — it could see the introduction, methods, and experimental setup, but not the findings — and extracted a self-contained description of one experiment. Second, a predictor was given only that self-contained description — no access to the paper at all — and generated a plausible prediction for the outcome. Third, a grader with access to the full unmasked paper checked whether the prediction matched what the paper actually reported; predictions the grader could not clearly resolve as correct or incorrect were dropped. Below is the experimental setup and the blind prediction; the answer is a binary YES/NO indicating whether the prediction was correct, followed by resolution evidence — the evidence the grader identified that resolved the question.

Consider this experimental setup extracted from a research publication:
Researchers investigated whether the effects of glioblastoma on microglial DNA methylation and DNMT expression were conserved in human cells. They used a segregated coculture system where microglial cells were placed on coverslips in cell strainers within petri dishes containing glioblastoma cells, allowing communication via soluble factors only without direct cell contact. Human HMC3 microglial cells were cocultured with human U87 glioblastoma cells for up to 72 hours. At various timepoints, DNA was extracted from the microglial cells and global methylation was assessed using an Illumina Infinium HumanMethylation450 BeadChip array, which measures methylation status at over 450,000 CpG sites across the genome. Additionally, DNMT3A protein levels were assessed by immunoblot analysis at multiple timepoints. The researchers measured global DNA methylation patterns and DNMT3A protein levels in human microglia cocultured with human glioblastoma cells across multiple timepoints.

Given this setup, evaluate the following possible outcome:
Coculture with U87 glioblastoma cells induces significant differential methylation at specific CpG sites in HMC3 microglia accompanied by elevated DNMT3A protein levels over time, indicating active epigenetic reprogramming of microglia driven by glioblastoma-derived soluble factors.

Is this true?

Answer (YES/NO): NO